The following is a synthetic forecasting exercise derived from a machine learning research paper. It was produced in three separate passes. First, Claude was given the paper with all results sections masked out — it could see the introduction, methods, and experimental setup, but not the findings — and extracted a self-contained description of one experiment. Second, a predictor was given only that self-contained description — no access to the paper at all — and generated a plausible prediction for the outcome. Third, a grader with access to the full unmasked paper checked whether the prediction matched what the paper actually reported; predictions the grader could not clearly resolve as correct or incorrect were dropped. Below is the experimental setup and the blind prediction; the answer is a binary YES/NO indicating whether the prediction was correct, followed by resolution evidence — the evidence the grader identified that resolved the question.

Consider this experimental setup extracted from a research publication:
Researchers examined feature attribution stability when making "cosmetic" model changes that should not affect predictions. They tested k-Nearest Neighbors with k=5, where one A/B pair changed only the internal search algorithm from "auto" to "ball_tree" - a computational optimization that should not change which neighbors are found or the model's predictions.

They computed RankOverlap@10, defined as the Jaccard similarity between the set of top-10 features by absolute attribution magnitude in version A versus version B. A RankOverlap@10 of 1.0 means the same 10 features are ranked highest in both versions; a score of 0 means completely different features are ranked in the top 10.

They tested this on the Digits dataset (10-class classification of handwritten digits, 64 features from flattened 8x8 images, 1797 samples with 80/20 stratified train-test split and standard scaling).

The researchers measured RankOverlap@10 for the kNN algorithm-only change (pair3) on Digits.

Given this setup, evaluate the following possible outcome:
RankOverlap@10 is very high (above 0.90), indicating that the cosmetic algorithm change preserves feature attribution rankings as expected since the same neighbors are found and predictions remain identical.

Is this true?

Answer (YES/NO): YES